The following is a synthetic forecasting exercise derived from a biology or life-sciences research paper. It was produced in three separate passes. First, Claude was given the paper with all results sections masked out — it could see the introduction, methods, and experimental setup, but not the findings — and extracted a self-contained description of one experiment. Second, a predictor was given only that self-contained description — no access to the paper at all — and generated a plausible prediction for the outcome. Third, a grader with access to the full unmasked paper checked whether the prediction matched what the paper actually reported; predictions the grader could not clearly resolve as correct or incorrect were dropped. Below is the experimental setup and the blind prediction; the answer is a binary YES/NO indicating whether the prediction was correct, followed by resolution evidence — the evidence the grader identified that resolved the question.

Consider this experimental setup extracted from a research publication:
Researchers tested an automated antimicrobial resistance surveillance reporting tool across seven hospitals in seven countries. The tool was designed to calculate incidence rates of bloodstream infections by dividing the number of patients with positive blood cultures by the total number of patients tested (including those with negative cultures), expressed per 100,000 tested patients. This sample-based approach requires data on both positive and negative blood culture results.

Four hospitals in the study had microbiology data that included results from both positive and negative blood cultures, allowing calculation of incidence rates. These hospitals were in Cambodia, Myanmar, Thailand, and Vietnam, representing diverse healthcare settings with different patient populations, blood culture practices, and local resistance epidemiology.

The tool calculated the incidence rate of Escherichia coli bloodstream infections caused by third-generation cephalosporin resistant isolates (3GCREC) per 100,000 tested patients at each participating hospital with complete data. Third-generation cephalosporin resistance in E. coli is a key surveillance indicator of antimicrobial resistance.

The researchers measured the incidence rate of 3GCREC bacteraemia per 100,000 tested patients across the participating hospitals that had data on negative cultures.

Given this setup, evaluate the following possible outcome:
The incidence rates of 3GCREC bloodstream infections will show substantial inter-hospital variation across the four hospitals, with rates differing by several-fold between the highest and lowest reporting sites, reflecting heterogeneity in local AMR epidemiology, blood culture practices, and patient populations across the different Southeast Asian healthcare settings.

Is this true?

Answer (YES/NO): YES